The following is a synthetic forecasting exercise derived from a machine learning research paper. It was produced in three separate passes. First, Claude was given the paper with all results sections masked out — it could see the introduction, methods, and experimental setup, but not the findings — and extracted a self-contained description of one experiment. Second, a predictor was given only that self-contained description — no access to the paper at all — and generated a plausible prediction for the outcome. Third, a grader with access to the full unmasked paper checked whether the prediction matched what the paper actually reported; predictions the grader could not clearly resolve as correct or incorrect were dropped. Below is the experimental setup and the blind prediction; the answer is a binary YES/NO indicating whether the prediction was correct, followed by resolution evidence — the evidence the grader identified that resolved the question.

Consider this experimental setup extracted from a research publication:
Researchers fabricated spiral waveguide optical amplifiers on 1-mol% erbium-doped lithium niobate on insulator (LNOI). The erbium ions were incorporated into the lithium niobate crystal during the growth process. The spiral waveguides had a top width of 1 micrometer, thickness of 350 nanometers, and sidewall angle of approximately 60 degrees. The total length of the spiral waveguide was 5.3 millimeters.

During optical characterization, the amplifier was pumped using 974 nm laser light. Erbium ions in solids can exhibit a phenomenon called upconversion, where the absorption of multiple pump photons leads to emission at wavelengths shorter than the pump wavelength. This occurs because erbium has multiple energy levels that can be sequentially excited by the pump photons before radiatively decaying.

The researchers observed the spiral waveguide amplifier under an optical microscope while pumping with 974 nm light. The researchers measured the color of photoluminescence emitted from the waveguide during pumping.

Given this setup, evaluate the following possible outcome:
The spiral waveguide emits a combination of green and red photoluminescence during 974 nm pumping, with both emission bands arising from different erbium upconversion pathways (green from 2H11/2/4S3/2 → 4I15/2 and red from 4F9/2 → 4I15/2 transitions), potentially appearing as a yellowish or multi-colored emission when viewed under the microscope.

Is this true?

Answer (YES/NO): NO